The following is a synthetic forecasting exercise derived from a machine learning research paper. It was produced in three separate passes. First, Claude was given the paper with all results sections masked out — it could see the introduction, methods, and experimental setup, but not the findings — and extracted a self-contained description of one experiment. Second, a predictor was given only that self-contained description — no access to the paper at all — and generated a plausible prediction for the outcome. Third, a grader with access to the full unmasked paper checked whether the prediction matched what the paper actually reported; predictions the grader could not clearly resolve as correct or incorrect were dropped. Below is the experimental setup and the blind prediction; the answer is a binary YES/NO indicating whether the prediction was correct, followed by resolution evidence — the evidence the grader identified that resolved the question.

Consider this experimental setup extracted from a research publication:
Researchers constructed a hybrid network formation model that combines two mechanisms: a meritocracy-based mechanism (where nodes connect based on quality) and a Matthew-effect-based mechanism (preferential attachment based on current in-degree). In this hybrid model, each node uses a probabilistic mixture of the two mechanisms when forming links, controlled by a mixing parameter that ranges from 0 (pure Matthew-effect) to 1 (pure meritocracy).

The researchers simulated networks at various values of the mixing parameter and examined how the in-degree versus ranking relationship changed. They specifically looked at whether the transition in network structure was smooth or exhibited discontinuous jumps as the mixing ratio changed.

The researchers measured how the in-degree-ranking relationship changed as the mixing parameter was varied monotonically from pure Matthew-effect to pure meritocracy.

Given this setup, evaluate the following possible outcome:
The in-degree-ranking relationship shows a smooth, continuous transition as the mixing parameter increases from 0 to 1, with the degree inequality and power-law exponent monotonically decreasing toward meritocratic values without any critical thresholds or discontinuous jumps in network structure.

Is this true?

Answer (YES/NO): NO